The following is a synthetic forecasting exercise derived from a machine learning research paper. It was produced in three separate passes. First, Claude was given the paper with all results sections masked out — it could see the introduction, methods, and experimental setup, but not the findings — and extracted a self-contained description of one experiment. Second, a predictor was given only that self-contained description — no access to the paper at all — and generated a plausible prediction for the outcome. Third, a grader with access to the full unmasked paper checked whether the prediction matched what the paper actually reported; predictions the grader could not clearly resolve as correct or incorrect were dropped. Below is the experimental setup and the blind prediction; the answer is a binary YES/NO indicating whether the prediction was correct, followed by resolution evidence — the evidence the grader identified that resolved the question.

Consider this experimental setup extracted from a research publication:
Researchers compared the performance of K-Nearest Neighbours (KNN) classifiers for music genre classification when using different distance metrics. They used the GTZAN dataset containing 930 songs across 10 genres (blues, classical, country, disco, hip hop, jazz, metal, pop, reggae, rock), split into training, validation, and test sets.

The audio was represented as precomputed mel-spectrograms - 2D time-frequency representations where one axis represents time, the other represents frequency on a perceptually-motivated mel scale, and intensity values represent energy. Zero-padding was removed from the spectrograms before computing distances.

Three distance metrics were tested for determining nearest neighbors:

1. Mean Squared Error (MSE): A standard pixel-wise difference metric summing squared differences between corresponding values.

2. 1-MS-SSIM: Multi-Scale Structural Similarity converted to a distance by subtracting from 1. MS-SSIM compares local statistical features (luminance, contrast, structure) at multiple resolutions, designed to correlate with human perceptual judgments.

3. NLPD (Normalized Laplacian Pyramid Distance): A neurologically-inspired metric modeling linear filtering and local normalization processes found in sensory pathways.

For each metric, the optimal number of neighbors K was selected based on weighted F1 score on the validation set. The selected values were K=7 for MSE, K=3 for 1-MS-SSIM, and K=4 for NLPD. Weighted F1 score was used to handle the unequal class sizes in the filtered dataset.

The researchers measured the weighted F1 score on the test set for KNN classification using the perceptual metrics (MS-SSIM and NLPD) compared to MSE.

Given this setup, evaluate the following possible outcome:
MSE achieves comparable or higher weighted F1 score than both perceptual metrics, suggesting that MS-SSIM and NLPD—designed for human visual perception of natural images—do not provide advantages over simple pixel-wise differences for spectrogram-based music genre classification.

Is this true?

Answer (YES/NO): NO